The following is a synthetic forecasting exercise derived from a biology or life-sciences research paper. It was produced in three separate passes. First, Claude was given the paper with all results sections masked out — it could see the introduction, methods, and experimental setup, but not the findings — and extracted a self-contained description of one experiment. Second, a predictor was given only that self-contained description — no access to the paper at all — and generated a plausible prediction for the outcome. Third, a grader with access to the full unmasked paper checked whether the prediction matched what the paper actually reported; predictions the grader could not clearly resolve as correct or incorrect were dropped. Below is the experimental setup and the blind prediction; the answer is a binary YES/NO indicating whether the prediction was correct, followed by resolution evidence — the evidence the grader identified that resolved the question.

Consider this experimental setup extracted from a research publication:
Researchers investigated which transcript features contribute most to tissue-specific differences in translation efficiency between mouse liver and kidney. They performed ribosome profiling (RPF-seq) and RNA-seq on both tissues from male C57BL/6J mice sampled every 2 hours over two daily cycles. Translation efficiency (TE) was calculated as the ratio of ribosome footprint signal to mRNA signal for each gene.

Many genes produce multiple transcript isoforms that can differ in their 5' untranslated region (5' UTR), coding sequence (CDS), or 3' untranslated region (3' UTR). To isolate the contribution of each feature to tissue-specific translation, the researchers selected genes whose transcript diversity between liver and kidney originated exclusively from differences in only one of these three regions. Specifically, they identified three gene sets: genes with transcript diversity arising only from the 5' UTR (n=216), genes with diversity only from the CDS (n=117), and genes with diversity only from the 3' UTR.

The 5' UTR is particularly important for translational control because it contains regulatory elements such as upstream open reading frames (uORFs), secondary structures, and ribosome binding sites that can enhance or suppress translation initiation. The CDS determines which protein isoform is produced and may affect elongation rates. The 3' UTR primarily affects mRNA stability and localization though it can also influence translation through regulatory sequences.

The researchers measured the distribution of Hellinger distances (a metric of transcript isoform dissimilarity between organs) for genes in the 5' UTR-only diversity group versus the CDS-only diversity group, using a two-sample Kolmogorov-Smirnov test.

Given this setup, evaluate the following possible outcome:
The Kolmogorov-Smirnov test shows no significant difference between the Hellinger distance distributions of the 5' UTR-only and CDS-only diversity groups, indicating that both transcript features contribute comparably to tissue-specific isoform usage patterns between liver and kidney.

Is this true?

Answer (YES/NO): NO